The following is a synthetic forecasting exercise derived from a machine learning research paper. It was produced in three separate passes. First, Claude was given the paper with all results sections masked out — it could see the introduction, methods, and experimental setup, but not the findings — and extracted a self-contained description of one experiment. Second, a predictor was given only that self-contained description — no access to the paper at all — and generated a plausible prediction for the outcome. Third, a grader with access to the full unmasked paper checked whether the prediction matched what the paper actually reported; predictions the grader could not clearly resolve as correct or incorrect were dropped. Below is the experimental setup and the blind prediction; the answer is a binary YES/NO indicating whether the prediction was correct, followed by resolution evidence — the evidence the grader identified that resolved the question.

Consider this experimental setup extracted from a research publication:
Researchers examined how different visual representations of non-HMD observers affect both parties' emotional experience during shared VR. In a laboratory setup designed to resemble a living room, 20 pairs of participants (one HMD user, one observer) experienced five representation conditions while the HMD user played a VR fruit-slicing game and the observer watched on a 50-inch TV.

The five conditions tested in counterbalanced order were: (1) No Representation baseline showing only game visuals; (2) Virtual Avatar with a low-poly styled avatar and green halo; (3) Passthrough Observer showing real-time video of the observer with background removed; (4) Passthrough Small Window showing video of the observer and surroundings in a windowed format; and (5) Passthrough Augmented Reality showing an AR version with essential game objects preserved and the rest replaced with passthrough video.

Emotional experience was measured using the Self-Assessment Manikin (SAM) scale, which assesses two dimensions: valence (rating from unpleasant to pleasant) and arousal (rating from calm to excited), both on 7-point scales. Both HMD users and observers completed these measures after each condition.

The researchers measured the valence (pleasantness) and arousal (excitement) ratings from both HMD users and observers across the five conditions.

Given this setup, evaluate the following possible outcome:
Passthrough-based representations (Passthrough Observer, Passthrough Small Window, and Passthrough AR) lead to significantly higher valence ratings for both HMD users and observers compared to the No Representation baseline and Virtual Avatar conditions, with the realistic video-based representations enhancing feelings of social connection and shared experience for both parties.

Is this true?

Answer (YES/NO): NO